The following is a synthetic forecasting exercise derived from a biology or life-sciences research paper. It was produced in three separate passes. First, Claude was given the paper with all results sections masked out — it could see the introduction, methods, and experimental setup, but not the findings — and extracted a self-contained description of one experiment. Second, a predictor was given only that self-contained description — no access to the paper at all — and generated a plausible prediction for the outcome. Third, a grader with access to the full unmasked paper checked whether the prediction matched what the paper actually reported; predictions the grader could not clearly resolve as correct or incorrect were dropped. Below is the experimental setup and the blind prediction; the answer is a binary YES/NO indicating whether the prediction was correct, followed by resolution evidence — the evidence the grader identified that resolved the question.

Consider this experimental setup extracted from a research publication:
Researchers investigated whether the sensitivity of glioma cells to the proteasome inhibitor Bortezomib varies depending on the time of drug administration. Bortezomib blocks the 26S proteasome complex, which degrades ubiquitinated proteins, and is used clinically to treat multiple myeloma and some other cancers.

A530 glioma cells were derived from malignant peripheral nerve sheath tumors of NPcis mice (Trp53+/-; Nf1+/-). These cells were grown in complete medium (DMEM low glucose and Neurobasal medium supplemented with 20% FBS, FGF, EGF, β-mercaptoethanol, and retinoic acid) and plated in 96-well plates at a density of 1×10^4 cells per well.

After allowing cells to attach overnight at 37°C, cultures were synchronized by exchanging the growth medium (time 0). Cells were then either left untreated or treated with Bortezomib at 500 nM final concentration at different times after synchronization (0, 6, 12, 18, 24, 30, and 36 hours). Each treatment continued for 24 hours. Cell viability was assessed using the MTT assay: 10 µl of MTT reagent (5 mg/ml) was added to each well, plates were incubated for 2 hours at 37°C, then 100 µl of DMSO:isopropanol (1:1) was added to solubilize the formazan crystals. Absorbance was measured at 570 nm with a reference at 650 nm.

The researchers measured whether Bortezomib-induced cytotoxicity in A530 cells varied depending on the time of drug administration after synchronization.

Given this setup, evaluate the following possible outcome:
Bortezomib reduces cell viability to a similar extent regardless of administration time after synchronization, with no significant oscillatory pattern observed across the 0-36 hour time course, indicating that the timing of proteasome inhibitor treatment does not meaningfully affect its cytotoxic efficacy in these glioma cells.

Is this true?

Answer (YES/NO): NO